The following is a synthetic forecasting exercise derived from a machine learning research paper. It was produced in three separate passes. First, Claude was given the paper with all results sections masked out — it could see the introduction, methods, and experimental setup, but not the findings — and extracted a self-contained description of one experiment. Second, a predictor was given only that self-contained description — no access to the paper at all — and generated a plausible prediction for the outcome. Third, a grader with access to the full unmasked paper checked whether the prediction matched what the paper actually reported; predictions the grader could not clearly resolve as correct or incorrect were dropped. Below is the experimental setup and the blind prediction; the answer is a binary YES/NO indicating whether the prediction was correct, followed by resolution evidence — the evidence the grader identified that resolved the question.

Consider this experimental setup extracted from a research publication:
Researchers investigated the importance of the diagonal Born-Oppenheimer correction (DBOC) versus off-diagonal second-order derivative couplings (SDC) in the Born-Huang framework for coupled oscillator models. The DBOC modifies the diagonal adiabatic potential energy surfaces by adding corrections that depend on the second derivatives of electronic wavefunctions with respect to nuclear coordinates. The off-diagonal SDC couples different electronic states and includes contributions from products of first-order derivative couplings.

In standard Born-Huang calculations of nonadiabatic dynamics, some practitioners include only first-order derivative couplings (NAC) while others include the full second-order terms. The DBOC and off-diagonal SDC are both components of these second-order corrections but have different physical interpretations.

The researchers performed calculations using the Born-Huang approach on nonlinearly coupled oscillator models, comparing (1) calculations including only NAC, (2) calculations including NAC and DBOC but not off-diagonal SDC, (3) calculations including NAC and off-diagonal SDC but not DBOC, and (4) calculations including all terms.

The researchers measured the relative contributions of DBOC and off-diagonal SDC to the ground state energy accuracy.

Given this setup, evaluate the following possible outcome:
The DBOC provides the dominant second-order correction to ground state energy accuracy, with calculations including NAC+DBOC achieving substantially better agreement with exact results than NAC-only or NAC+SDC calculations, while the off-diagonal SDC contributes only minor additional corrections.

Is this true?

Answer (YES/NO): NO